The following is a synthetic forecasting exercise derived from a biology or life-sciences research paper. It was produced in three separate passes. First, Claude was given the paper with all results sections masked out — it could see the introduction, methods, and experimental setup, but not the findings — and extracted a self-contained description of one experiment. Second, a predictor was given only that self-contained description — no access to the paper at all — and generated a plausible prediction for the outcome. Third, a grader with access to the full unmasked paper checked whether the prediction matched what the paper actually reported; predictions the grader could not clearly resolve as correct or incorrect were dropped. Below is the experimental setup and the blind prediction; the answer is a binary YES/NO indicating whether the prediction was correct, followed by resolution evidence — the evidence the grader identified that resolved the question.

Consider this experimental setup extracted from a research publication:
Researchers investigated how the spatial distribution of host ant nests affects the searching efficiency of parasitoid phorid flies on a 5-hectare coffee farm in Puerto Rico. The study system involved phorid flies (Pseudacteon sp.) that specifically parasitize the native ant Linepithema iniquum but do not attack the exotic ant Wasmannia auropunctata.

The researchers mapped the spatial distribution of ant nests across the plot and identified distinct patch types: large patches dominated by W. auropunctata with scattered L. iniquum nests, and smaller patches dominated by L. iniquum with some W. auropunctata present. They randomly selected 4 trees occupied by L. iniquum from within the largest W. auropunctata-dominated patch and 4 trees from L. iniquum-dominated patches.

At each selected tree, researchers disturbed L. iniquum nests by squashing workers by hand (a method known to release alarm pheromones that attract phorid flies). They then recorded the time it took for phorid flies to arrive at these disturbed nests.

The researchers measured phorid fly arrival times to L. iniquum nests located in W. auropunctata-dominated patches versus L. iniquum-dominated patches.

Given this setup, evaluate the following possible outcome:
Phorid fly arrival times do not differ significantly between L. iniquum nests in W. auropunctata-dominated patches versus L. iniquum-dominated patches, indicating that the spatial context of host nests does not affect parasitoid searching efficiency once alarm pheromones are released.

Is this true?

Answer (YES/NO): NO